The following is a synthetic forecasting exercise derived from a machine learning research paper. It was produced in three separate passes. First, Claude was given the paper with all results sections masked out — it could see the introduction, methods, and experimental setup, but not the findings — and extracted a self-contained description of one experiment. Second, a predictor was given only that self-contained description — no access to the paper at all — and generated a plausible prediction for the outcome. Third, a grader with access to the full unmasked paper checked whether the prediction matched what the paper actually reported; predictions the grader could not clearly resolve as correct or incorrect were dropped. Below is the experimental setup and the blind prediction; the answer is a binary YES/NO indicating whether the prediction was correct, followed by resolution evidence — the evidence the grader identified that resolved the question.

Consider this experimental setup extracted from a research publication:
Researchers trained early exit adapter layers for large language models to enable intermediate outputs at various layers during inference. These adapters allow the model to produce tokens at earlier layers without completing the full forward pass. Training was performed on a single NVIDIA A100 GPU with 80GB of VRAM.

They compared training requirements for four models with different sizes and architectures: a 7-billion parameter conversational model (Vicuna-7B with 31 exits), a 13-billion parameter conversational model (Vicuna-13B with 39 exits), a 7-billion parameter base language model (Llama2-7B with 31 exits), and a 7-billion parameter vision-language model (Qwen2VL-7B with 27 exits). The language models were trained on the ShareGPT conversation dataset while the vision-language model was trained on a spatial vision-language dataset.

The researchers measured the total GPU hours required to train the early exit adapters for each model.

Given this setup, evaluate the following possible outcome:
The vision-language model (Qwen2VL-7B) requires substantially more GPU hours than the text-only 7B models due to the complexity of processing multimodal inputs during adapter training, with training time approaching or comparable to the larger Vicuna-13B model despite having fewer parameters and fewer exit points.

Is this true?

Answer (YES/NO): NO